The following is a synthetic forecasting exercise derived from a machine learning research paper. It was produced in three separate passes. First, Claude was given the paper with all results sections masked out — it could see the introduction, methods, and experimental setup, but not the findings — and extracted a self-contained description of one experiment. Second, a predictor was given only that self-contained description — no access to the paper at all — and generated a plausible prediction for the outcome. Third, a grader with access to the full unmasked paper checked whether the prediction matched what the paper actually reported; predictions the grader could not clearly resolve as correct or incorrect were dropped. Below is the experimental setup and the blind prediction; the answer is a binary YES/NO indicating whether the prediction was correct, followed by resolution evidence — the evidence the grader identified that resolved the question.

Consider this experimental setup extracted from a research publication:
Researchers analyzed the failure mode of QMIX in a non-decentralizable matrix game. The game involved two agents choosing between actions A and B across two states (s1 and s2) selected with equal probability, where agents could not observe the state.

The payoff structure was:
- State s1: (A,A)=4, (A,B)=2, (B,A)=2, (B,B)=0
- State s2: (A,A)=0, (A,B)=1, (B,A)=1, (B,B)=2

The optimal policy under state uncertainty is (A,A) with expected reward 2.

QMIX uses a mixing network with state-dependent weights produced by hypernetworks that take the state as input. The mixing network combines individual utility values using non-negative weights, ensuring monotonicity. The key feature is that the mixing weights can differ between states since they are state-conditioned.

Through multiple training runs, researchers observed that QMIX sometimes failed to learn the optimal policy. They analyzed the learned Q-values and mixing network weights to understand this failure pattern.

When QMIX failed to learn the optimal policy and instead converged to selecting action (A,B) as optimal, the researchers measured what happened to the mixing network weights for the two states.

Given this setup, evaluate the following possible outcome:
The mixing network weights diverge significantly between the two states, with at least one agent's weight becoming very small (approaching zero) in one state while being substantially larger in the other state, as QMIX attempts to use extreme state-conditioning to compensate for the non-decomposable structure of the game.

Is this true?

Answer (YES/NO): YES